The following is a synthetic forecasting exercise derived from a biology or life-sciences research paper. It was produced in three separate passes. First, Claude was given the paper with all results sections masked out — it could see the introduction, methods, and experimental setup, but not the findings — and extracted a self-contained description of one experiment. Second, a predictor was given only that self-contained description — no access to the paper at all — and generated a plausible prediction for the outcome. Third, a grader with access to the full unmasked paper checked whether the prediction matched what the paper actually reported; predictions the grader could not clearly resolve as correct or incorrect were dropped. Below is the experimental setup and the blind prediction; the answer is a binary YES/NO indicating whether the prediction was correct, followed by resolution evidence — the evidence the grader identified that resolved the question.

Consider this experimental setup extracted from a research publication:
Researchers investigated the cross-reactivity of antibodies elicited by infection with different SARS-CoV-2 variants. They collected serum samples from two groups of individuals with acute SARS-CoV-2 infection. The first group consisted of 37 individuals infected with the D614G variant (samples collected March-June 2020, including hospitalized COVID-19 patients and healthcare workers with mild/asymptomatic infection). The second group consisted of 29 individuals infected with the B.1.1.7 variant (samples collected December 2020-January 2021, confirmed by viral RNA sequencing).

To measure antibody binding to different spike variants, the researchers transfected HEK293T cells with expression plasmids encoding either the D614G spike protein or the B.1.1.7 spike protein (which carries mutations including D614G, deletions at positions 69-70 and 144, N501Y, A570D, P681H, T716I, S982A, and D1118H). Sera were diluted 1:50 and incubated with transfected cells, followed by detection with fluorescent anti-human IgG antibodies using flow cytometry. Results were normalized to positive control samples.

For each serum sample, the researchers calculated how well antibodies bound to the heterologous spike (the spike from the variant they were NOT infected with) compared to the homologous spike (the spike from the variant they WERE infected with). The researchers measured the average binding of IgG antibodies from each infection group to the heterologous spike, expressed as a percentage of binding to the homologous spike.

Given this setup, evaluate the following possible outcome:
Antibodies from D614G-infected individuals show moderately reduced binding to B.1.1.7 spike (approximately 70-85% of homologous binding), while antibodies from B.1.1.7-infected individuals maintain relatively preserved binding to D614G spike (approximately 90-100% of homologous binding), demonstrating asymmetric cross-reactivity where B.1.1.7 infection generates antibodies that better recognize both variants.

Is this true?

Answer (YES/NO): NO